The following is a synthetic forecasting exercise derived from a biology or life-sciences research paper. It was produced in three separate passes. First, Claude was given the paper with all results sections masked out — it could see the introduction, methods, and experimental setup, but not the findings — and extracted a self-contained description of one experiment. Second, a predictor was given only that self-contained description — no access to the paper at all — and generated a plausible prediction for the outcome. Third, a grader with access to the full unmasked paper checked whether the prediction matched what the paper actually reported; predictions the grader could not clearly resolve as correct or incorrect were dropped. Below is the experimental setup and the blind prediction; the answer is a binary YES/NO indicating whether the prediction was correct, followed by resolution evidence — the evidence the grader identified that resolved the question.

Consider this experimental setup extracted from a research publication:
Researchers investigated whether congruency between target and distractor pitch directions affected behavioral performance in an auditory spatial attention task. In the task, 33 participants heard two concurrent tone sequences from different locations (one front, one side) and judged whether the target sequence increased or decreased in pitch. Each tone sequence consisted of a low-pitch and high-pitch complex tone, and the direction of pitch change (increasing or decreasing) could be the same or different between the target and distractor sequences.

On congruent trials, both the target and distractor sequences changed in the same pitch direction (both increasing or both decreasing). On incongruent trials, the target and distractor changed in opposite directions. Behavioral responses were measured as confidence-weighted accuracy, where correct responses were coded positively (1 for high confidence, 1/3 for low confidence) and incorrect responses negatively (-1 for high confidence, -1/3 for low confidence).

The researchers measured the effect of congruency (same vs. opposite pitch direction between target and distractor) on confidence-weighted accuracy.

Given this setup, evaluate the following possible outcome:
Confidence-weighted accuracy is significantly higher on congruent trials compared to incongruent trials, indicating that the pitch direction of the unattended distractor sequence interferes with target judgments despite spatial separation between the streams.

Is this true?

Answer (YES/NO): YES